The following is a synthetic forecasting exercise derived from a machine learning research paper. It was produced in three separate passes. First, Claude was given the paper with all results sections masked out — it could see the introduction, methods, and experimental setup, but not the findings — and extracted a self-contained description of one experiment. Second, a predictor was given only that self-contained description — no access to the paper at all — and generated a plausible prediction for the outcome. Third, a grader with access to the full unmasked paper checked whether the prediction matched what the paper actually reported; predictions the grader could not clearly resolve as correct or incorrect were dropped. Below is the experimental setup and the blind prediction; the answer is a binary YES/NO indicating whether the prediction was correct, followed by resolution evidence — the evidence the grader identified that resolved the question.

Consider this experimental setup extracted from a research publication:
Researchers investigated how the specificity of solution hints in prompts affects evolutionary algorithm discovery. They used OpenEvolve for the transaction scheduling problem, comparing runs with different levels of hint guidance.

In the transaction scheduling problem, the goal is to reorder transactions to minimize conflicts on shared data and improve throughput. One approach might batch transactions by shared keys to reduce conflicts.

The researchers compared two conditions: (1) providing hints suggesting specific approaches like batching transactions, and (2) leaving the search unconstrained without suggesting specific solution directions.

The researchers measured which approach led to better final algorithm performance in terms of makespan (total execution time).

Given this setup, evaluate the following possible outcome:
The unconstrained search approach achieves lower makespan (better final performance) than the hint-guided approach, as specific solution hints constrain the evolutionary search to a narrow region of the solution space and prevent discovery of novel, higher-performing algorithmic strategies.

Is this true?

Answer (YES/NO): YES